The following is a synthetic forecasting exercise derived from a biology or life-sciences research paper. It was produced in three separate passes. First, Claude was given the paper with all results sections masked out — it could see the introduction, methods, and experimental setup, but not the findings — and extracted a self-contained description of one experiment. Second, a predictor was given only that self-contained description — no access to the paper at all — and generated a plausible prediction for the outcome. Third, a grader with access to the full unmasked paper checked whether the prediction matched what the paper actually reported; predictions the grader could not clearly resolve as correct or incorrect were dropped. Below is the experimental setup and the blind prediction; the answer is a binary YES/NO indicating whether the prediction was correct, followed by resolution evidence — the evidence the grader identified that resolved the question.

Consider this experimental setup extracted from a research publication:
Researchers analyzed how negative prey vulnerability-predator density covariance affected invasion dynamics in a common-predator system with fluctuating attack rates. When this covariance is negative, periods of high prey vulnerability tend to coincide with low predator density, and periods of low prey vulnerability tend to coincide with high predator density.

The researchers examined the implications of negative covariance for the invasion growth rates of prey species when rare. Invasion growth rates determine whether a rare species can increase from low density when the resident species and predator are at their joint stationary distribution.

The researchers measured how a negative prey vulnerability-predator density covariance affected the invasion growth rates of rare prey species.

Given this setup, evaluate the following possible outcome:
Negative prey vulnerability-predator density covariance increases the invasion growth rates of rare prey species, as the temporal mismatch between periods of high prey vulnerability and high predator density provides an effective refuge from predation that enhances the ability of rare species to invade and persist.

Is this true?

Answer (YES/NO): NO